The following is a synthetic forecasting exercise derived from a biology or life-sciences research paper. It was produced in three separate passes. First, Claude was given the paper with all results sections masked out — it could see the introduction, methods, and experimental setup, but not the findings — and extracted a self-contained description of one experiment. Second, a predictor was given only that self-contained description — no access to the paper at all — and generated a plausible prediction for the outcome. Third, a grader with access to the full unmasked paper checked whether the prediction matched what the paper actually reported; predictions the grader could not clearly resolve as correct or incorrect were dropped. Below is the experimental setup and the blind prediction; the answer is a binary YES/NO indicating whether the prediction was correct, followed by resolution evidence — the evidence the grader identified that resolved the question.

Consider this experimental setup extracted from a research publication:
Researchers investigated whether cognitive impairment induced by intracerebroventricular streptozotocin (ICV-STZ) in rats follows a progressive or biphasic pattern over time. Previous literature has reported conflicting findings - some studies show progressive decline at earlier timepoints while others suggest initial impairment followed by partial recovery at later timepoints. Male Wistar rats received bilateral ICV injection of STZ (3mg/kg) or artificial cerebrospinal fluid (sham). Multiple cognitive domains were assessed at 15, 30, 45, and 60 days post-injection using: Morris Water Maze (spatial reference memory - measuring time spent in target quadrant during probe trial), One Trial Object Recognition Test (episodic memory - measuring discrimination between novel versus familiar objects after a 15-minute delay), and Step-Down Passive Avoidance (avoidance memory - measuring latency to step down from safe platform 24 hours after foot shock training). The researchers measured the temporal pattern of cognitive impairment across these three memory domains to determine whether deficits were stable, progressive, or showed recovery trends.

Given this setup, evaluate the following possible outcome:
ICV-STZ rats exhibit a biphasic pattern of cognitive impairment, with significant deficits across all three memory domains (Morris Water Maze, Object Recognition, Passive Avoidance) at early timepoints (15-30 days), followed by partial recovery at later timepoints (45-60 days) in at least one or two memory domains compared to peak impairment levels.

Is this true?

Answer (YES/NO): NO